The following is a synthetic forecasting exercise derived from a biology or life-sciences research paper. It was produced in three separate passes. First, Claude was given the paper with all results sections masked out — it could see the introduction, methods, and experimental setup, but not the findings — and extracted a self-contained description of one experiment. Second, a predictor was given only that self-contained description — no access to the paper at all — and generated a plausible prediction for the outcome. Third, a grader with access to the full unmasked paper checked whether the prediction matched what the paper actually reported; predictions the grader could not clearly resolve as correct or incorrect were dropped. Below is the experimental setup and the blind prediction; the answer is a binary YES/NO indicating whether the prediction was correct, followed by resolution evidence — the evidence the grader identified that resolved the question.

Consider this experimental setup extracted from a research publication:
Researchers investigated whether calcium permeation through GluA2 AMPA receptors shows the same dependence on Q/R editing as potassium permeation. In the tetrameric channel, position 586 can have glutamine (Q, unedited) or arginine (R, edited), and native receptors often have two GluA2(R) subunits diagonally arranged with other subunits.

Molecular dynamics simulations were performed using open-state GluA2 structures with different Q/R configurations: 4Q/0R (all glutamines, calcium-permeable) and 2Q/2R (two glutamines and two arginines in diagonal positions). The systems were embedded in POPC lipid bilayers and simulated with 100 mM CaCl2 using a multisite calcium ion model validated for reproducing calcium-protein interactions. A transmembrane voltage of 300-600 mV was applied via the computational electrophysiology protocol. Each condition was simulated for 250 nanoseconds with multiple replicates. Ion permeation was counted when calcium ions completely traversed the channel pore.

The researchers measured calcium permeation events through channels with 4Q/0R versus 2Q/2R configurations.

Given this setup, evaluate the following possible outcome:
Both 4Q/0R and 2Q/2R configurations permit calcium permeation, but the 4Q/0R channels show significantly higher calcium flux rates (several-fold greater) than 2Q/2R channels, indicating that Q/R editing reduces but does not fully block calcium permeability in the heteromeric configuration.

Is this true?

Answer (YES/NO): NO